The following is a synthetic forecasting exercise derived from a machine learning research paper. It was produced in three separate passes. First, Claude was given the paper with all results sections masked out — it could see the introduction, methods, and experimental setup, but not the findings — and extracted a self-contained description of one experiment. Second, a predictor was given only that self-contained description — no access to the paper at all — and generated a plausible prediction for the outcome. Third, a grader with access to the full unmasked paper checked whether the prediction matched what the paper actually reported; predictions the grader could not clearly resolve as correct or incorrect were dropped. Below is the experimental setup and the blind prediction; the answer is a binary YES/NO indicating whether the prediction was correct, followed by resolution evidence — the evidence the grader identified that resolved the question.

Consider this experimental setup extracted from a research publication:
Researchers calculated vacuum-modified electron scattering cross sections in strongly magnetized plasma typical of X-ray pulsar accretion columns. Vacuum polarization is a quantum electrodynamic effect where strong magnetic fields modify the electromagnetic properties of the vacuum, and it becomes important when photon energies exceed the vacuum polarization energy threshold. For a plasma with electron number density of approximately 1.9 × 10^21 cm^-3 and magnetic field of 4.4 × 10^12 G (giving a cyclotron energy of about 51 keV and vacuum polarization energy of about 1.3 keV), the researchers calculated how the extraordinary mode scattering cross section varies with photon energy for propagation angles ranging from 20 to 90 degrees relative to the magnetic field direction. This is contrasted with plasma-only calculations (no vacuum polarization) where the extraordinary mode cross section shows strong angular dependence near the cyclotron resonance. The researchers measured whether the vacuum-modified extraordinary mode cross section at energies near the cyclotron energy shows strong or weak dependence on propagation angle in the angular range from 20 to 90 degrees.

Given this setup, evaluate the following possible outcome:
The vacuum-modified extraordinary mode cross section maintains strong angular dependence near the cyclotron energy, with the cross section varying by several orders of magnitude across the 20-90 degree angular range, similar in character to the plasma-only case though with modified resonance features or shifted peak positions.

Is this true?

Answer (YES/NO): NO